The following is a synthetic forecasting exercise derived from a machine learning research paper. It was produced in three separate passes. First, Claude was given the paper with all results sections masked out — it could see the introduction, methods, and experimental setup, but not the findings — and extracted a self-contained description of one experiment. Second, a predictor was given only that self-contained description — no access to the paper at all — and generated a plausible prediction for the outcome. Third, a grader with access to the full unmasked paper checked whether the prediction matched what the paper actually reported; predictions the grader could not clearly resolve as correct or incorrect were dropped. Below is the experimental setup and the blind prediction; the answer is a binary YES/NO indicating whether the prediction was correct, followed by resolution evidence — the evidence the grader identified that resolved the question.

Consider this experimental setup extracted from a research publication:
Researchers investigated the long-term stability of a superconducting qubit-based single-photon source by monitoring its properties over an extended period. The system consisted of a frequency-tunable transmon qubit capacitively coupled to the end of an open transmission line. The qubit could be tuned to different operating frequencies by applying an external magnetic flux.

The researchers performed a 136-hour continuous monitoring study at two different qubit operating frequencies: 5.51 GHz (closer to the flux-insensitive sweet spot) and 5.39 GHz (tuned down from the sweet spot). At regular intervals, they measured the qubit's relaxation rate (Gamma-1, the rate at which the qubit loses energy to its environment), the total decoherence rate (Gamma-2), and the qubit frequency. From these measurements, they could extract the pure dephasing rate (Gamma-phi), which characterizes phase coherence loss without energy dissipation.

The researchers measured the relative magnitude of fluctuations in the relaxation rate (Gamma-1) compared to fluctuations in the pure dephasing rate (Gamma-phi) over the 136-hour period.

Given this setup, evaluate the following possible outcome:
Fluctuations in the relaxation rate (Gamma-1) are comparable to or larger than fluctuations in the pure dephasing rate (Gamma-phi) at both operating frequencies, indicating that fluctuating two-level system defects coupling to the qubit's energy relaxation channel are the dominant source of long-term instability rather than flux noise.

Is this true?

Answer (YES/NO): NO